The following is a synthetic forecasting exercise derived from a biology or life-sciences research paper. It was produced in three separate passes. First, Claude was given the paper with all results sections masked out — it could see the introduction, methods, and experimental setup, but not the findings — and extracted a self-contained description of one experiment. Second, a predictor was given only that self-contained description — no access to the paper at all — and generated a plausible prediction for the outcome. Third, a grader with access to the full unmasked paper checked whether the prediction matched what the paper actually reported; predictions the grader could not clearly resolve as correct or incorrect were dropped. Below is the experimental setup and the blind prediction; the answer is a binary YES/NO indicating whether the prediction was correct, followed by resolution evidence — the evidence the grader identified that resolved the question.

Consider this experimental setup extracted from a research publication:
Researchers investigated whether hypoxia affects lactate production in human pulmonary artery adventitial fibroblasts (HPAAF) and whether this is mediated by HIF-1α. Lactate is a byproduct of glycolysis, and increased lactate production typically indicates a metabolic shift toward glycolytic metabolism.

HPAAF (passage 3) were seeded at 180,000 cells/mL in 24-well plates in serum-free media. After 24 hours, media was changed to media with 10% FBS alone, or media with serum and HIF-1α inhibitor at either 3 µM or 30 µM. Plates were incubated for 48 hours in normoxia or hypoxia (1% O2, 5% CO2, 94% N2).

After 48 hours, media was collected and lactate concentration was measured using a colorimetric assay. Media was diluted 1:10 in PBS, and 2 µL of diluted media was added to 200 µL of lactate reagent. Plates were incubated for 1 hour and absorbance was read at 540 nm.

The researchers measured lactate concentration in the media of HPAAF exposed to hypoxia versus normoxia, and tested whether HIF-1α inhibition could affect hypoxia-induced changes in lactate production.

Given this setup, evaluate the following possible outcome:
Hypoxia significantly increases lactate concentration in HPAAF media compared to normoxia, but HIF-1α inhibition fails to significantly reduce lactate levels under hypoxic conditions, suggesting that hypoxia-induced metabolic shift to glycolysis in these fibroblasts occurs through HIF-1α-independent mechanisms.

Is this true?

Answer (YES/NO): NO